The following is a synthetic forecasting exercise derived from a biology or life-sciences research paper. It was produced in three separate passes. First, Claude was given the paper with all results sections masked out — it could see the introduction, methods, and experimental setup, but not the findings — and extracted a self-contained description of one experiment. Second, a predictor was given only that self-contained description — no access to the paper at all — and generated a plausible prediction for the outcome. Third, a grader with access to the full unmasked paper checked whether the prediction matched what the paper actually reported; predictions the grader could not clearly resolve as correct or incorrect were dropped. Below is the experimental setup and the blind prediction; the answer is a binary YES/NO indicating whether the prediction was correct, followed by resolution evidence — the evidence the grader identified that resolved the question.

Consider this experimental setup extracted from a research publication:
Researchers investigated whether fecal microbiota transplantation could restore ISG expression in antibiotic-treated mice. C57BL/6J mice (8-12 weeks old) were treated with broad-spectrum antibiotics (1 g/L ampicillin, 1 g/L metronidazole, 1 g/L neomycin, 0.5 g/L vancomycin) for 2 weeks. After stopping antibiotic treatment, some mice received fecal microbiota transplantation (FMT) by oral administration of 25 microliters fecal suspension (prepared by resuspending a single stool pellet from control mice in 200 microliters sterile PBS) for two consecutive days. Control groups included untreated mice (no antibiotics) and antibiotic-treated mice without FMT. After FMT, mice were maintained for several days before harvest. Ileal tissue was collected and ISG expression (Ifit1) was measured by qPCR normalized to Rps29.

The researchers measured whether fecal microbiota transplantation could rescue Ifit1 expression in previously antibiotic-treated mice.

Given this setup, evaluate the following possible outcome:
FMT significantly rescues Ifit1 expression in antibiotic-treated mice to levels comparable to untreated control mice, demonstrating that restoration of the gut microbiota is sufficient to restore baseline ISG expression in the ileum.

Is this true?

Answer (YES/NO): NO